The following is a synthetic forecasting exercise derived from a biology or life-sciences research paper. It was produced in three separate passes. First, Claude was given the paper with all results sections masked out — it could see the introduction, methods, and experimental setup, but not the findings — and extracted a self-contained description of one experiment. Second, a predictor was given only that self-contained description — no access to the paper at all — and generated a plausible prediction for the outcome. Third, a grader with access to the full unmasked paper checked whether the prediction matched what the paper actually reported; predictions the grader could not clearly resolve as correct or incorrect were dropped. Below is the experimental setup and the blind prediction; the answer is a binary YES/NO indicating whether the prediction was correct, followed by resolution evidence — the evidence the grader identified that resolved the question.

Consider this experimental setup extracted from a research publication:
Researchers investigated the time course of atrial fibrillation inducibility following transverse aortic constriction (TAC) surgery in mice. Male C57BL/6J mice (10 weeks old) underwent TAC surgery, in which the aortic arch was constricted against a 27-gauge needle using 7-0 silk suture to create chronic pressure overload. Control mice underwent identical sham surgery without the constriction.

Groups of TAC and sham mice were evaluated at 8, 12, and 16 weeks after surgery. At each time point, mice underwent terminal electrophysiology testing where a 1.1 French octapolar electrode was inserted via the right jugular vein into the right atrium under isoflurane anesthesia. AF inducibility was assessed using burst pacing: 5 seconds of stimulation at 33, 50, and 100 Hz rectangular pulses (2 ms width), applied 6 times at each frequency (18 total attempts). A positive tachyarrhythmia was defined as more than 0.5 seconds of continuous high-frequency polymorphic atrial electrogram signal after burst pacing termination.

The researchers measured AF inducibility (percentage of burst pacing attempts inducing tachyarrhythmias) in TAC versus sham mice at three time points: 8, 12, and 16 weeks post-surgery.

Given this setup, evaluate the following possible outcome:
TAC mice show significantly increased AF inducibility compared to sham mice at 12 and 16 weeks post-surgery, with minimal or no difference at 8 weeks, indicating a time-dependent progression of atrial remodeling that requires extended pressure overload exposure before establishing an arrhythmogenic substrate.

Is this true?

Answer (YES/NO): NO